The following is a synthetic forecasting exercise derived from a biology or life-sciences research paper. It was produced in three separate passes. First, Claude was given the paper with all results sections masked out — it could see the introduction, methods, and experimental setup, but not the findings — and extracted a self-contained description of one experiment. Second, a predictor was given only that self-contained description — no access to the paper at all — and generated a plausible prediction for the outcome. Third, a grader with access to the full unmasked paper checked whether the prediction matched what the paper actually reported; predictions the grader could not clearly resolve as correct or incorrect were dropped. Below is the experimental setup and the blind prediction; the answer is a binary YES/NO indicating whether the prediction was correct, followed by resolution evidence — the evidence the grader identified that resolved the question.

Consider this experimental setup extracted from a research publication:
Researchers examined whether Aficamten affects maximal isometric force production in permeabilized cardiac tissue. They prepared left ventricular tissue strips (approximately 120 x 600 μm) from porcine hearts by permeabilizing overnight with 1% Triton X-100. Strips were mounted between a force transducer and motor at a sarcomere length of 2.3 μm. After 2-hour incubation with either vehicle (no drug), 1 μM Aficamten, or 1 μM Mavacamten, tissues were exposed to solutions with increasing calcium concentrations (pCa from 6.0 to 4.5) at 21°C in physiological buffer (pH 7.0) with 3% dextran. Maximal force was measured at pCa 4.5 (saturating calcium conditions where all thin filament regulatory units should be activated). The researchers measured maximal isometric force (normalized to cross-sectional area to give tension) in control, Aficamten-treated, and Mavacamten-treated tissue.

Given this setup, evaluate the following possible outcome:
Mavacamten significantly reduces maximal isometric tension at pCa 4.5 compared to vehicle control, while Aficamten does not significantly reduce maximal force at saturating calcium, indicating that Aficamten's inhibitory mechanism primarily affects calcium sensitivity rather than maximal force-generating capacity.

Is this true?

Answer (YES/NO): NO